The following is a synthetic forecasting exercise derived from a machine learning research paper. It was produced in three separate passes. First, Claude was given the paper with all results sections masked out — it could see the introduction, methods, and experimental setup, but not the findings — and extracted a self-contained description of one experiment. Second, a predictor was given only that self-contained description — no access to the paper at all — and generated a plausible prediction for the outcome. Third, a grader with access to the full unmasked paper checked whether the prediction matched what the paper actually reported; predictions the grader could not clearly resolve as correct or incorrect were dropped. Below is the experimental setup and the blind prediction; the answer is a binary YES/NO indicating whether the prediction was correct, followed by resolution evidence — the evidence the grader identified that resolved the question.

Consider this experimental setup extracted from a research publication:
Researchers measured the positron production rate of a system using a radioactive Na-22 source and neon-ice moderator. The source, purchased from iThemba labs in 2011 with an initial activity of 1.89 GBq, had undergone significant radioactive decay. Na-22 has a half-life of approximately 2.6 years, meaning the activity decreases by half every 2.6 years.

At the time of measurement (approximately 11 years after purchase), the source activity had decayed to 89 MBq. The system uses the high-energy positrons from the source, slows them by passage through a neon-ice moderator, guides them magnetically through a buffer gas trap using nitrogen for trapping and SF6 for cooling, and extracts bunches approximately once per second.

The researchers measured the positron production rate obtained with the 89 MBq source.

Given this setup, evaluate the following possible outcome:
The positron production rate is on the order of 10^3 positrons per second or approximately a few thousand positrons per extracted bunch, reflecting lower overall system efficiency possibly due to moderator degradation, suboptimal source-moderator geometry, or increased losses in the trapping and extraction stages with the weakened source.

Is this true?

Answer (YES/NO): NO